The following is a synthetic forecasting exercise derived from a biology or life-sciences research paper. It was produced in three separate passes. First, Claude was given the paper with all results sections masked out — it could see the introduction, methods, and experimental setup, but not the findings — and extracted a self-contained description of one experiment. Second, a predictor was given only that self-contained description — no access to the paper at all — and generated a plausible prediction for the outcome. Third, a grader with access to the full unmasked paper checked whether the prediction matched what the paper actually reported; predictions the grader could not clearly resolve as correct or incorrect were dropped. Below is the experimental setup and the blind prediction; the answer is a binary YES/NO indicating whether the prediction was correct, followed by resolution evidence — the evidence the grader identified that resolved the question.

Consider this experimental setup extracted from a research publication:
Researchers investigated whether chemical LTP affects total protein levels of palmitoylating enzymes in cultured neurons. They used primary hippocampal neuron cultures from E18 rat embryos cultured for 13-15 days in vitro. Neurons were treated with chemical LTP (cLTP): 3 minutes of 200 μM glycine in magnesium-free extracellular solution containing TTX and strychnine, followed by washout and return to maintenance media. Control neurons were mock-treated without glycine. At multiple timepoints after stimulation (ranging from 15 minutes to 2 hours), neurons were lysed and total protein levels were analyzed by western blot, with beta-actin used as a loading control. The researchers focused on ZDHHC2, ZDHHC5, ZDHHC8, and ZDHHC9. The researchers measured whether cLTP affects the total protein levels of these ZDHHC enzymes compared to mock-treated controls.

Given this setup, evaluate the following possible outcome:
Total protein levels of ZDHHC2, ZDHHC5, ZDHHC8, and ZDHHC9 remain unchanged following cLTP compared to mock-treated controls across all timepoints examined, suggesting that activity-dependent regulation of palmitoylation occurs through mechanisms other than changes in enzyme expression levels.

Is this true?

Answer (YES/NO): NO